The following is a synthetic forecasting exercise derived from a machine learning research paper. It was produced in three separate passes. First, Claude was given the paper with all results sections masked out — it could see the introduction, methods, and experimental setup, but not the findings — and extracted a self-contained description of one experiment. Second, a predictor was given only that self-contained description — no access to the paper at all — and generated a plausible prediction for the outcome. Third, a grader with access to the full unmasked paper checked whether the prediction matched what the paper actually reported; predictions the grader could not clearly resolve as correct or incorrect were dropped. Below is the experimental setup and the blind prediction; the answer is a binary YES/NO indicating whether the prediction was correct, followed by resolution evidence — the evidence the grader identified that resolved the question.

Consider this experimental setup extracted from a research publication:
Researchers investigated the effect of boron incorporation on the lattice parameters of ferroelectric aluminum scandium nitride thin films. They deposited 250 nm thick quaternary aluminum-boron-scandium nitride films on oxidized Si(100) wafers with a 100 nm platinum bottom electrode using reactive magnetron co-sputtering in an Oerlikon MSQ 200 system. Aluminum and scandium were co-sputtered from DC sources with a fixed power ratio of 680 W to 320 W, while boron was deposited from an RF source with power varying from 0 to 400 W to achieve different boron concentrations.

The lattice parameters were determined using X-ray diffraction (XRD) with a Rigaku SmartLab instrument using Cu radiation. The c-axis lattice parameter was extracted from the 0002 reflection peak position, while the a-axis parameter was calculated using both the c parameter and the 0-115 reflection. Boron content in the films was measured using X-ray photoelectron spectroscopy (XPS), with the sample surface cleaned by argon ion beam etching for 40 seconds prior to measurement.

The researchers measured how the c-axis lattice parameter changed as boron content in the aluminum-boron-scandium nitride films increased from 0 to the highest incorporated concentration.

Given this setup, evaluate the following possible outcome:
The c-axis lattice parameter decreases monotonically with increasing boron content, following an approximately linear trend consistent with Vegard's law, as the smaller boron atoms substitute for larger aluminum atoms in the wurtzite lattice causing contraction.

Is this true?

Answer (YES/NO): NO